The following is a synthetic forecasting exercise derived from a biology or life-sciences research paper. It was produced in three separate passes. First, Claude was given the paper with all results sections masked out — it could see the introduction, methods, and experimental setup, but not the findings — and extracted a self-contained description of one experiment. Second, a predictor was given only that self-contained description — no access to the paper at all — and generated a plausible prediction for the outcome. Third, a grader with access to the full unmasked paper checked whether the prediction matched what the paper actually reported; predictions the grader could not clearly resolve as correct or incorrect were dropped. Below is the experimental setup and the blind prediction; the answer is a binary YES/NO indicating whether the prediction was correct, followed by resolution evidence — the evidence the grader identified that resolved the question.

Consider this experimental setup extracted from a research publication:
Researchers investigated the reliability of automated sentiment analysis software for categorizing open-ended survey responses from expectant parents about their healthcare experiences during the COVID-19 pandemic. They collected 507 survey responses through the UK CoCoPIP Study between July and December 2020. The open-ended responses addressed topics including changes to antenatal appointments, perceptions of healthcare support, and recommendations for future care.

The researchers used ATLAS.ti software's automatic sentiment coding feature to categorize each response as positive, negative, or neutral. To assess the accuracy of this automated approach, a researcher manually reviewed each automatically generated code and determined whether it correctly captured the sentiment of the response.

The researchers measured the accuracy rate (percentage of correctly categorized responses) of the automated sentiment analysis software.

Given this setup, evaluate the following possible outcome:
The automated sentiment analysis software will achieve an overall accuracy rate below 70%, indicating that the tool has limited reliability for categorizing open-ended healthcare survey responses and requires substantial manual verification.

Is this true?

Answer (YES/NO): YES